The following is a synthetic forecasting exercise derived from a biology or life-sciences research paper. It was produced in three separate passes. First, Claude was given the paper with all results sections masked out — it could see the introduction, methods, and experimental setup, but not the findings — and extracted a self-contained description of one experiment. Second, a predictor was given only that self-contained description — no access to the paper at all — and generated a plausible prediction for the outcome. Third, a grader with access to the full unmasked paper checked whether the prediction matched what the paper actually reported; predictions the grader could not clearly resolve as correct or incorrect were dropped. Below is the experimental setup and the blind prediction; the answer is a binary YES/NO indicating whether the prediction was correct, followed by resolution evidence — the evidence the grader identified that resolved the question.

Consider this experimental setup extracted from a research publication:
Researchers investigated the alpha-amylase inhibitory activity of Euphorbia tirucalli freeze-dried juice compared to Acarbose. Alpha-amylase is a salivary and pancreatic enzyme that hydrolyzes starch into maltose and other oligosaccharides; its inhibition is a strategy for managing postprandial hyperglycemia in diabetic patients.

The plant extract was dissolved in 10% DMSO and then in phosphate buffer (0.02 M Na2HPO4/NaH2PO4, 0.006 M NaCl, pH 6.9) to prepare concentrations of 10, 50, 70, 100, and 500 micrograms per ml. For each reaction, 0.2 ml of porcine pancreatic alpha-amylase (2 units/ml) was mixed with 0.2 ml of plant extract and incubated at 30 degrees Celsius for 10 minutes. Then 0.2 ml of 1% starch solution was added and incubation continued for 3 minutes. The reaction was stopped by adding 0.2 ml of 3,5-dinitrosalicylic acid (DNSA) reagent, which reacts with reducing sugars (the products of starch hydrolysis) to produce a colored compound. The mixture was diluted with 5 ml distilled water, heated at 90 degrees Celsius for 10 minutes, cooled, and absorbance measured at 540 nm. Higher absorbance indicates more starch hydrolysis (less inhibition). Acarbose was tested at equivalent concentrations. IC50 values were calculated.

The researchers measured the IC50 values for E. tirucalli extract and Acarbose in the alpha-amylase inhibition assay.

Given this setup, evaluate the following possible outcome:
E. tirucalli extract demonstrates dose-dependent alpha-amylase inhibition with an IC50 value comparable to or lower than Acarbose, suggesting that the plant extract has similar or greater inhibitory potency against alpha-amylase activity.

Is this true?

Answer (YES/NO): NO